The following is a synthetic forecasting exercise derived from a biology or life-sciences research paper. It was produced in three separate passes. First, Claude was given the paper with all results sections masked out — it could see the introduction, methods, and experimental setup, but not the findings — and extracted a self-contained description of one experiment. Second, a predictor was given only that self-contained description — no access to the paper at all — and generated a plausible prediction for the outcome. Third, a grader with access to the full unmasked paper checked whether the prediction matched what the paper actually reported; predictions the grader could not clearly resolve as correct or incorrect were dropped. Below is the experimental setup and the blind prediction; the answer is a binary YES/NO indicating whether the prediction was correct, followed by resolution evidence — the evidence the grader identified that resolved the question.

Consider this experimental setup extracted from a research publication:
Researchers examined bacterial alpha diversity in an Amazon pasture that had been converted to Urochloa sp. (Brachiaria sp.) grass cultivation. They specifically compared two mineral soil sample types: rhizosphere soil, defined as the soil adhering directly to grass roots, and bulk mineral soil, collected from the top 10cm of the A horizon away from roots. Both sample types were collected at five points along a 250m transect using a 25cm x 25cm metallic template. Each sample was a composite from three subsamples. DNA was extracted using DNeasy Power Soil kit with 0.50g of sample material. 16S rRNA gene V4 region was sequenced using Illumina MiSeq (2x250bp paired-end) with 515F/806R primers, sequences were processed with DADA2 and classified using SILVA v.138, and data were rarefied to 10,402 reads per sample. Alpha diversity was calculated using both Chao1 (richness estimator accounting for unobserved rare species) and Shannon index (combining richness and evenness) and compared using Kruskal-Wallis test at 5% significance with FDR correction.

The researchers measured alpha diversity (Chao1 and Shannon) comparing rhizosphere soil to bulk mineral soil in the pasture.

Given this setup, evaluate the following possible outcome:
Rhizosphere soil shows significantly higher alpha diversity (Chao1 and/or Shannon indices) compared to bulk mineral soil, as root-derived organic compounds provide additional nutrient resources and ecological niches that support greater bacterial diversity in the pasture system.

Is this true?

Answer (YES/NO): NO